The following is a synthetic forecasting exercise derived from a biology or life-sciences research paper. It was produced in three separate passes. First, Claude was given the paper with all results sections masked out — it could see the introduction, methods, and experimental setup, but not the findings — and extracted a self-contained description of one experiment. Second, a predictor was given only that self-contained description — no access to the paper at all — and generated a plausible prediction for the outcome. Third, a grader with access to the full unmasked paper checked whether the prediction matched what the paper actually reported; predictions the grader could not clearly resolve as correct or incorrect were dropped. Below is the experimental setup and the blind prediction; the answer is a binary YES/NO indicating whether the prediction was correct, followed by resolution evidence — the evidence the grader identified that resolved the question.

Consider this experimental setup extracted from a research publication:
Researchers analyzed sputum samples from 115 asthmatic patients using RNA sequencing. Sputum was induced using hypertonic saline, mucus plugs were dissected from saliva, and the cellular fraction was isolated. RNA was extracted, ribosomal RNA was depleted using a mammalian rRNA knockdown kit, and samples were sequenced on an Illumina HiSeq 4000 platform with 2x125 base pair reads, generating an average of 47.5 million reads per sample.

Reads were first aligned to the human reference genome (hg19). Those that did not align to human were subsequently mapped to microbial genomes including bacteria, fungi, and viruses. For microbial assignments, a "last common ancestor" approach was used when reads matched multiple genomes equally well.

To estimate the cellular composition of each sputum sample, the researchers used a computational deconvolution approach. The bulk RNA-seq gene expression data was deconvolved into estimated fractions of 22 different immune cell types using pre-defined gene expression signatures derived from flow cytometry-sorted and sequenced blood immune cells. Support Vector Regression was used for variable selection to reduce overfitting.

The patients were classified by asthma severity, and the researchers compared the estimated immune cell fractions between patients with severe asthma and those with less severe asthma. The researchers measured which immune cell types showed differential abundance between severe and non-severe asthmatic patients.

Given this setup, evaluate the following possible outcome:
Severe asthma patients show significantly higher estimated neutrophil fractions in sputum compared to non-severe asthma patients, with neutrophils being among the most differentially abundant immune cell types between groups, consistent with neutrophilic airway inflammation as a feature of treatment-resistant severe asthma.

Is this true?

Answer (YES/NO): YES